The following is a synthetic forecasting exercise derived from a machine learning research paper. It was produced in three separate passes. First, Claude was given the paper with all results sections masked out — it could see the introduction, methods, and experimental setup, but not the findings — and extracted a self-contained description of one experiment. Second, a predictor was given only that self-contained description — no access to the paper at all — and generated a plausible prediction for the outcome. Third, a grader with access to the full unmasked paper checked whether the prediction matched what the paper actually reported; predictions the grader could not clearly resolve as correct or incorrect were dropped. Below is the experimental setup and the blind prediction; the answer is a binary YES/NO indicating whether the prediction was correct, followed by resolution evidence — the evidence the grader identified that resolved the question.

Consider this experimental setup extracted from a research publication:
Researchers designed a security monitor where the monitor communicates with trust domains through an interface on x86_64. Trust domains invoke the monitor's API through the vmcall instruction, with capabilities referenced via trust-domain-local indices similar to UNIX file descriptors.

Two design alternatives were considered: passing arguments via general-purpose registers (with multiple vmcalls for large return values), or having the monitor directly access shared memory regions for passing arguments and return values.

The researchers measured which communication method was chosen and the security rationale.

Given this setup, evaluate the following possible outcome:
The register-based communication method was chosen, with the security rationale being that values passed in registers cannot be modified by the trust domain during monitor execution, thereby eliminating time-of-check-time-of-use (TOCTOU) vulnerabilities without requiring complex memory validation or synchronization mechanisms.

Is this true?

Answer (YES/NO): NO